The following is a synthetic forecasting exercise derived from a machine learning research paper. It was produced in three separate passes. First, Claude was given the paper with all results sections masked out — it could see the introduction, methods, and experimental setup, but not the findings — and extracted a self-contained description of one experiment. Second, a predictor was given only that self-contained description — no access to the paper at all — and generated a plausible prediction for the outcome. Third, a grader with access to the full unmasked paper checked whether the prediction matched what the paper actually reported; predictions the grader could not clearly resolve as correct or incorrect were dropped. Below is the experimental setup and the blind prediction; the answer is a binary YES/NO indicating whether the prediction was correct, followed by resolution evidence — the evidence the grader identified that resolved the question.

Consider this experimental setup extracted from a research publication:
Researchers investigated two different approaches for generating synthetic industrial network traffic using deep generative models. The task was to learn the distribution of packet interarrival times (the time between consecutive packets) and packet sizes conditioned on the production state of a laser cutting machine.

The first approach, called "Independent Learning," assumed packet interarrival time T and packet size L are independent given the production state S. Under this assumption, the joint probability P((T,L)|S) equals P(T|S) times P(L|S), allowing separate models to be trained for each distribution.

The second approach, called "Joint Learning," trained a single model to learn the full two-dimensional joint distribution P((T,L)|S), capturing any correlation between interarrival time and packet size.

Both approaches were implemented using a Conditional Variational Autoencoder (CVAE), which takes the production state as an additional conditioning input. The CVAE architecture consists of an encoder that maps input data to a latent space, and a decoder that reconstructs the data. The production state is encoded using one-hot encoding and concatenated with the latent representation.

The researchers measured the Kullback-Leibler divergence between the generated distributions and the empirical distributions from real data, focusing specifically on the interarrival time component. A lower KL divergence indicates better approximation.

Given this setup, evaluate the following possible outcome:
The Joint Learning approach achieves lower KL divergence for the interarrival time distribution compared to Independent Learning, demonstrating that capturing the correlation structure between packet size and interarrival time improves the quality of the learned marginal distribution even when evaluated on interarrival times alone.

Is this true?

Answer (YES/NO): NO